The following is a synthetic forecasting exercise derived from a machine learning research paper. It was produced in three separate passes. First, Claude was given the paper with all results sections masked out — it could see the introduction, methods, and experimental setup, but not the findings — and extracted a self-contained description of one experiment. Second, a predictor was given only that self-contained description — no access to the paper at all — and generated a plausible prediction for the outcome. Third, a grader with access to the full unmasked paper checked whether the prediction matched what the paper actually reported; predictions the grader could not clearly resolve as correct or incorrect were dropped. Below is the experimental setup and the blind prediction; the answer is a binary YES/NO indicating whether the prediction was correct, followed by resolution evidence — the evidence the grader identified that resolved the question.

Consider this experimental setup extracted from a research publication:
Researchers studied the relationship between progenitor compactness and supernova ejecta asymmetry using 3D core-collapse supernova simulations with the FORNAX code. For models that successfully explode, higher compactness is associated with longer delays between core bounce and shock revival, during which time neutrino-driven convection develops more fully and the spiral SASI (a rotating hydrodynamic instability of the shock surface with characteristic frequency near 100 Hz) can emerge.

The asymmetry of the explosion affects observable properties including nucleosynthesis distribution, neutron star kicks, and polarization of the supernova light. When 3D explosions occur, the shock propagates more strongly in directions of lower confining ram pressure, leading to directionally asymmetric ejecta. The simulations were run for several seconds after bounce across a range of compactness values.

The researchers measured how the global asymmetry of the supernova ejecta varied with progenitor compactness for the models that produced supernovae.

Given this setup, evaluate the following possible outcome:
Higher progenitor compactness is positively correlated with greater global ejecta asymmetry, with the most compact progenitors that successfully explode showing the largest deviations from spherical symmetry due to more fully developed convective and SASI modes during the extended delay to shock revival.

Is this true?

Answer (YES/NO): YES